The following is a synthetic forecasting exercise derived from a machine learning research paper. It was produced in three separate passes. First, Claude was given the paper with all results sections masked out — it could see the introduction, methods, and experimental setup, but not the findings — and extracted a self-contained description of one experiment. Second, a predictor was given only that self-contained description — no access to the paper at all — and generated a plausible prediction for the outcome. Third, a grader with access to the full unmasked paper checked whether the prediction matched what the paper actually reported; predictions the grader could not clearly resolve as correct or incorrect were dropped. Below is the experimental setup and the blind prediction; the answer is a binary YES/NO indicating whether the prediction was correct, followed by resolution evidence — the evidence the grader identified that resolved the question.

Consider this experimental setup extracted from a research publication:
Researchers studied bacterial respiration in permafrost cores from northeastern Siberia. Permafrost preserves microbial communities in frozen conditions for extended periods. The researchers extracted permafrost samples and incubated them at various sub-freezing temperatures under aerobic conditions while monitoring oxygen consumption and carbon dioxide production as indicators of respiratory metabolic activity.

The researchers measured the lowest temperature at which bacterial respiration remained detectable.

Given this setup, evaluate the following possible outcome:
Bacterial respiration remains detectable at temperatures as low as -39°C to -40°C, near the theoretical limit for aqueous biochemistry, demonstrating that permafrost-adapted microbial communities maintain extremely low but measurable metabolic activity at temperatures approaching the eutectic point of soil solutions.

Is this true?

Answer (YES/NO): NO